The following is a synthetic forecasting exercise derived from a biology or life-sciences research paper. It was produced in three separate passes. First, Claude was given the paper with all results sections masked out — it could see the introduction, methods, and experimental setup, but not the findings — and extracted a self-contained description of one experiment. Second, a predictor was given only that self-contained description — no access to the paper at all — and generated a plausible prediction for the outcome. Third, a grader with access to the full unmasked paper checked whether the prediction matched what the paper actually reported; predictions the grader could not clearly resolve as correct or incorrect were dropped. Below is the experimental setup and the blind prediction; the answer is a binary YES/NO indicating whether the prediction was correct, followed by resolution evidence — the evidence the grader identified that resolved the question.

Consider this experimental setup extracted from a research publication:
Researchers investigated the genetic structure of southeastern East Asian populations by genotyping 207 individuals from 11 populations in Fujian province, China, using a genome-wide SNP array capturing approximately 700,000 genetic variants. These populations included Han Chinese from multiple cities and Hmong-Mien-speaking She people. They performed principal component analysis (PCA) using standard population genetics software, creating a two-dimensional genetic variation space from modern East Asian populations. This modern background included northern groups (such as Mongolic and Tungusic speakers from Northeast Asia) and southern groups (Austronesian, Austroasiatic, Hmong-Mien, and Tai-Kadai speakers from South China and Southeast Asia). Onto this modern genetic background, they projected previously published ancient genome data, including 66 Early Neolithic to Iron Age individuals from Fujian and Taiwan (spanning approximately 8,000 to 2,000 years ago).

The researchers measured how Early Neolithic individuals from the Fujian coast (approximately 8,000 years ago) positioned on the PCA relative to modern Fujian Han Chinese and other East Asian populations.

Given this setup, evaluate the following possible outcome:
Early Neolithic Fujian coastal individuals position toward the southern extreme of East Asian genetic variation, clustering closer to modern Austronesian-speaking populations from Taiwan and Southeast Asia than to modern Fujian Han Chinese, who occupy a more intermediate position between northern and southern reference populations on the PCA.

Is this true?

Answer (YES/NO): YES